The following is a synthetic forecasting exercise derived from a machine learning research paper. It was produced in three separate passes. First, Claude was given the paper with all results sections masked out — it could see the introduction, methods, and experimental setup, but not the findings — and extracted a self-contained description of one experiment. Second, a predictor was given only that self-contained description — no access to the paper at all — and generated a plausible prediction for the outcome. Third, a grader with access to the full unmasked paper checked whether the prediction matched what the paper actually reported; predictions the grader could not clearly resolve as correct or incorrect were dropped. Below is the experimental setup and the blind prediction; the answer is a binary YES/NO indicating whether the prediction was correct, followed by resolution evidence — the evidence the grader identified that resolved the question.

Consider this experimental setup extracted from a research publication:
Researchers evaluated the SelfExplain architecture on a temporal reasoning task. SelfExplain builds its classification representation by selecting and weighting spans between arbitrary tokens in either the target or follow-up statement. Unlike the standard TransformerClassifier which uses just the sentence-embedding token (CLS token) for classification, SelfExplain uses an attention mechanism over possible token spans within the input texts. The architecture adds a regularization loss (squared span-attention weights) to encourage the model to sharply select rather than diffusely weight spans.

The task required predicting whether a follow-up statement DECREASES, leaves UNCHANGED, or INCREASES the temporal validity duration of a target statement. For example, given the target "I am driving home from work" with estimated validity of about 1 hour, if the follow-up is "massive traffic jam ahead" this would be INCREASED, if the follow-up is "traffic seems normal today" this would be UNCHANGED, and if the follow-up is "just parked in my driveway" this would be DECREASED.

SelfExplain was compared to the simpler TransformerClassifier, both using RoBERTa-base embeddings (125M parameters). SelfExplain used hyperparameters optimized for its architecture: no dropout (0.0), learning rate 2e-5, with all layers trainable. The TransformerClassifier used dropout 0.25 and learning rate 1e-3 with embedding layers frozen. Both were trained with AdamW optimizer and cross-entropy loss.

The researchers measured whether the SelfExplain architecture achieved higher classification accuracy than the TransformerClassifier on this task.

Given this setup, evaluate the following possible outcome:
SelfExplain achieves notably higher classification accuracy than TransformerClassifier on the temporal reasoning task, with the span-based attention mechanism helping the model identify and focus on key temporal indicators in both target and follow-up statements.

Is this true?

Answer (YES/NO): YES